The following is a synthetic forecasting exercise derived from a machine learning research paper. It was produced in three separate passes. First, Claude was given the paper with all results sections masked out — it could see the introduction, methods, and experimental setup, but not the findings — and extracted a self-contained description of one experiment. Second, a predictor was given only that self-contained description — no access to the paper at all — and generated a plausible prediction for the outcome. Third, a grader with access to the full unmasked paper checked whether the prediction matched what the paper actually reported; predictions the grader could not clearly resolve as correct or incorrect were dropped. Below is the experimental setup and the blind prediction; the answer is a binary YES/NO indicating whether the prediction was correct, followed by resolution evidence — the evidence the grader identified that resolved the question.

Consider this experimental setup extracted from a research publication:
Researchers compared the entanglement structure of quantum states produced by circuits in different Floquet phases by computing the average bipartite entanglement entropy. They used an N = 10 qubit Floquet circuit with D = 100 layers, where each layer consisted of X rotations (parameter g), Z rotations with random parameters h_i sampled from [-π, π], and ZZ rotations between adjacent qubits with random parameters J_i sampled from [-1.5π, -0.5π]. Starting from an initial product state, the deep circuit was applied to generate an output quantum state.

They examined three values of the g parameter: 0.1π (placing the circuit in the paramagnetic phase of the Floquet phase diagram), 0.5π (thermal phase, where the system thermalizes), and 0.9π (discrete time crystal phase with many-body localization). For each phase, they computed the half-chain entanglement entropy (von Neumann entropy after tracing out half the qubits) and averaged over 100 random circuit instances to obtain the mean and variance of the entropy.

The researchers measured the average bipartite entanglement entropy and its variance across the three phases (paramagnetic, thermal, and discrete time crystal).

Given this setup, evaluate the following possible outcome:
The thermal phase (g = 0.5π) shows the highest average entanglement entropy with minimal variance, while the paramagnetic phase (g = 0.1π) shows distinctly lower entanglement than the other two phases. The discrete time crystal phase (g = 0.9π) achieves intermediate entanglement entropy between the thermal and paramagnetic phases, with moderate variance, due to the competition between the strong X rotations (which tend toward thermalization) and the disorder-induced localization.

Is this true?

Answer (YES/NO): NO